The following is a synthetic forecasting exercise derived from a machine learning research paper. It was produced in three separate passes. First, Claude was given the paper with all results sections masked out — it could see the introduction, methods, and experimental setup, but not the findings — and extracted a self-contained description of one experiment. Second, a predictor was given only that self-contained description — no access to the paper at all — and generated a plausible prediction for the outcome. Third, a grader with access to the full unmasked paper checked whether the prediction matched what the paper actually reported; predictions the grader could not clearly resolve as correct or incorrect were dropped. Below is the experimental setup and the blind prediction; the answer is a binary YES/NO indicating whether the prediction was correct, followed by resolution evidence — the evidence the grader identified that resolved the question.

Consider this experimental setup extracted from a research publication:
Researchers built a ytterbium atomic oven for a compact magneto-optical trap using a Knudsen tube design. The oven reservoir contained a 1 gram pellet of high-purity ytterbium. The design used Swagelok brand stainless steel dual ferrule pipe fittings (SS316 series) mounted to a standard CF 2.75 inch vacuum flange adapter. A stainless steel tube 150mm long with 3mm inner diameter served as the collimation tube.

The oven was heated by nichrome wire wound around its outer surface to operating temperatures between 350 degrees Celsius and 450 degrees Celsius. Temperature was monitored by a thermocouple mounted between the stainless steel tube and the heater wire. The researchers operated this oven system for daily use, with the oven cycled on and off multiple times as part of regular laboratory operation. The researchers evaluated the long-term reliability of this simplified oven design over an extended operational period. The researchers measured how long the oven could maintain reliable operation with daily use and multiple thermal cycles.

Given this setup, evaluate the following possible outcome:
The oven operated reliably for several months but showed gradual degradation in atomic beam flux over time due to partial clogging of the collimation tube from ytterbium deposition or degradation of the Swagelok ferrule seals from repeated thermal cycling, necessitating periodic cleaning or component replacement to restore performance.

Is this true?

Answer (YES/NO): NO